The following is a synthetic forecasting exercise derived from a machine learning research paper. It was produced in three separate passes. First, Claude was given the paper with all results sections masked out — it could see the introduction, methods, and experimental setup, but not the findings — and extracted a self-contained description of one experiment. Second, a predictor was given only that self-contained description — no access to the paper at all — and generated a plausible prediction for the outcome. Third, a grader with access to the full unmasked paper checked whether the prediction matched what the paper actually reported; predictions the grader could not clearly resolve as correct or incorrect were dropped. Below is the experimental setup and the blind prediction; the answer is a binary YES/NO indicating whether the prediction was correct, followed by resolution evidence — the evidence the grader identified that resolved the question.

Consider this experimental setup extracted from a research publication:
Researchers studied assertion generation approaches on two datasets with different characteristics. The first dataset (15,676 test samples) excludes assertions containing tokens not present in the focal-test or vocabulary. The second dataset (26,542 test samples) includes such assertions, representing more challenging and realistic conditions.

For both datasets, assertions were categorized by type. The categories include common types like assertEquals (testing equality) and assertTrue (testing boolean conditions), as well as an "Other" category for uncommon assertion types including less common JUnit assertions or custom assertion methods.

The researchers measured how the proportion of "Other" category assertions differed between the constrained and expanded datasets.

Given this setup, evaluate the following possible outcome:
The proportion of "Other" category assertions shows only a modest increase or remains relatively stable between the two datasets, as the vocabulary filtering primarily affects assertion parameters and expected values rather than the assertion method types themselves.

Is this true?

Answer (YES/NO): NO